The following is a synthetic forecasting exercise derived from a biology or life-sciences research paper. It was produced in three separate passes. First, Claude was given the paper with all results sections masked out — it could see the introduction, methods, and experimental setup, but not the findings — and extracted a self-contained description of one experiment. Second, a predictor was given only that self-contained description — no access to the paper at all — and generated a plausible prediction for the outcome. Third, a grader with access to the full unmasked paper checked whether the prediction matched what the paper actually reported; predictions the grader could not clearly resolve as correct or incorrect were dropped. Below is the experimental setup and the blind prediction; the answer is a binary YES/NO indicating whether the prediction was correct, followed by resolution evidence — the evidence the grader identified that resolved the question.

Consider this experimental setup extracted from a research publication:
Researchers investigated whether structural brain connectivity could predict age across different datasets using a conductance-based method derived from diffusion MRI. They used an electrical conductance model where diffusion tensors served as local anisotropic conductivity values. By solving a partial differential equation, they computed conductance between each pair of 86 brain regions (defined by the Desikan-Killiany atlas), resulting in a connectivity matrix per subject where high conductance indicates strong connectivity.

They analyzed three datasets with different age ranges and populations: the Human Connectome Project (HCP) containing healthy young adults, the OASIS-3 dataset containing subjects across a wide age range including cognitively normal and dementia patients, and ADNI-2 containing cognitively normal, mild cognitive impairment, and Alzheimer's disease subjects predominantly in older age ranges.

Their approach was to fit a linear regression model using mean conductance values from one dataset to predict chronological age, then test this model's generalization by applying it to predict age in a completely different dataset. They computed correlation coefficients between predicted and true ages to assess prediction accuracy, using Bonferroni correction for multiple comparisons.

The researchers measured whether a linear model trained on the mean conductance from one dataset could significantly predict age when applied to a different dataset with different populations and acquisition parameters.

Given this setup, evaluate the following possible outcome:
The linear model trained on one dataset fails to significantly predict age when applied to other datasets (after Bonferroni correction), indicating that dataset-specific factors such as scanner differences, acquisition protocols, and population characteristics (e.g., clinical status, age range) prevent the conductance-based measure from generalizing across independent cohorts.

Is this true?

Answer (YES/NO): NO